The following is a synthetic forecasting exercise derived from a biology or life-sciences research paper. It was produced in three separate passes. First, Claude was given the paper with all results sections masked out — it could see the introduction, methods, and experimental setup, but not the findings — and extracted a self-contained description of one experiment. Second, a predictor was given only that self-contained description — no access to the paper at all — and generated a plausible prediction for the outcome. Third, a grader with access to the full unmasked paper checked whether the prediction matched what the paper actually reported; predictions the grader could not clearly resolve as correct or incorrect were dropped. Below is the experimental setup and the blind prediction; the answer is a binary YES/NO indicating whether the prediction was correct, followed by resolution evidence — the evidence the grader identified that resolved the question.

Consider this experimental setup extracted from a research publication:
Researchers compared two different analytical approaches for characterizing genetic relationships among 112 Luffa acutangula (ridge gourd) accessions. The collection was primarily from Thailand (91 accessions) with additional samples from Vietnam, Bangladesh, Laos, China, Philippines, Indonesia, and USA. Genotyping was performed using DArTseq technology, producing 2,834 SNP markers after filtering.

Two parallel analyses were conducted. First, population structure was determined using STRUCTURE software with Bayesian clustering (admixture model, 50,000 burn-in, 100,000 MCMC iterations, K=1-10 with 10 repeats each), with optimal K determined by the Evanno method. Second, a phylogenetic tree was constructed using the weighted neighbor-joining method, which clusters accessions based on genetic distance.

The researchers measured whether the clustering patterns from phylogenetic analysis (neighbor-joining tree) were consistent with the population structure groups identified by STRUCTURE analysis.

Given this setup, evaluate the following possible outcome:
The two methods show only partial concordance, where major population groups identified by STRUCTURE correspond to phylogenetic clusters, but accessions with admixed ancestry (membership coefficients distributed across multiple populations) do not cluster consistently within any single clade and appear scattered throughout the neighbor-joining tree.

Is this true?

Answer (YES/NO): NO